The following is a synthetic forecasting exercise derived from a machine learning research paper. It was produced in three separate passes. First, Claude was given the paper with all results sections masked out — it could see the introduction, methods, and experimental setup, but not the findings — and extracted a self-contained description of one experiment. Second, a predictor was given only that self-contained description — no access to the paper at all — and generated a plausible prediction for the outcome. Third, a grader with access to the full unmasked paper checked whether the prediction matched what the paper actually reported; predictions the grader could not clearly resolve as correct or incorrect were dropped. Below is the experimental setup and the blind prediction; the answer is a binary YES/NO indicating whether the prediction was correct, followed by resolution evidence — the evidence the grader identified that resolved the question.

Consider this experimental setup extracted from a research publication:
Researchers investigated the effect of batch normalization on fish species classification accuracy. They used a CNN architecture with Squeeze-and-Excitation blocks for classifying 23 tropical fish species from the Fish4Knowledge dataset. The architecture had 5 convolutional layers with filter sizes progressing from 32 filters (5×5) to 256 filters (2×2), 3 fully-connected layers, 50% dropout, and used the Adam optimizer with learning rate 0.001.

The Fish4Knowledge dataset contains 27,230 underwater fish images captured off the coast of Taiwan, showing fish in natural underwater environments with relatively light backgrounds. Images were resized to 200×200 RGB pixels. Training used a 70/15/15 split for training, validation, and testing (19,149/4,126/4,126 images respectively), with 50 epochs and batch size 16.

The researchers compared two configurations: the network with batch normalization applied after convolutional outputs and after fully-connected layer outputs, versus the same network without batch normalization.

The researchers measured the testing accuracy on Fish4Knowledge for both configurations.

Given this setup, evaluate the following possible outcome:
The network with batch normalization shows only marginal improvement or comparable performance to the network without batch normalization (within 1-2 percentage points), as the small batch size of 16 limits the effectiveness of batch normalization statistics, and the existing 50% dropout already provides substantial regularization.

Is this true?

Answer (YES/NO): YES